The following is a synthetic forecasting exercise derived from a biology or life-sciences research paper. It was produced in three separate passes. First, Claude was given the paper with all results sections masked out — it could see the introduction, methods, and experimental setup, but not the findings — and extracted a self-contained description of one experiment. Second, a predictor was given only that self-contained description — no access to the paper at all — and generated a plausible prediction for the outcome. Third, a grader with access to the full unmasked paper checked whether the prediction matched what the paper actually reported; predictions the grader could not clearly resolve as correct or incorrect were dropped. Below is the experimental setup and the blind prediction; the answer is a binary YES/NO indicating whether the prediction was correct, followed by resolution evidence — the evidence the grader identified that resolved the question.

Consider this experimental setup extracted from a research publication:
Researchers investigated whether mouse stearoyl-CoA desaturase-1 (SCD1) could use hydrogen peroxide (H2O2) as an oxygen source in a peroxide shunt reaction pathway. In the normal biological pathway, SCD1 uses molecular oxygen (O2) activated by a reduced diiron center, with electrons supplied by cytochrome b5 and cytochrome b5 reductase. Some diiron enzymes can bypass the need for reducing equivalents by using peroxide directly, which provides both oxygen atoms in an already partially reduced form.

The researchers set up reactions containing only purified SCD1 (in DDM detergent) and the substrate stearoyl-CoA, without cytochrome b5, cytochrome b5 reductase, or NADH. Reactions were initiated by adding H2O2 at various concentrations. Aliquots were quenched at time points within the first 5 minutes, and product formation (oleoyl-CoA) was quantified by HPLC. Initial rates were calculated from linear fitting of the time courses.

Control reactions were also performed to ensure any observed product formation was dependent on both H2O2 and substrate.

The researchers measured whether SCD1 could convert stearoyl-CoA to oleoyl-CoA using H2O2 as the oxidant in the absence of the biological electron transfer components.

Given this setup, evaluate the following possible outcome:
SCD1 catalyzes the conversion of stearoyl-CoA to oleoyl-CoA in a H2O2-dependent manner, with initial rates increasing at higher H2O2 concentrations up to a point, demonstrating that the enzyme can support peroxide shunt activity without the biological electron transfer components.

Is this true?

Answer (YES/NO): YES